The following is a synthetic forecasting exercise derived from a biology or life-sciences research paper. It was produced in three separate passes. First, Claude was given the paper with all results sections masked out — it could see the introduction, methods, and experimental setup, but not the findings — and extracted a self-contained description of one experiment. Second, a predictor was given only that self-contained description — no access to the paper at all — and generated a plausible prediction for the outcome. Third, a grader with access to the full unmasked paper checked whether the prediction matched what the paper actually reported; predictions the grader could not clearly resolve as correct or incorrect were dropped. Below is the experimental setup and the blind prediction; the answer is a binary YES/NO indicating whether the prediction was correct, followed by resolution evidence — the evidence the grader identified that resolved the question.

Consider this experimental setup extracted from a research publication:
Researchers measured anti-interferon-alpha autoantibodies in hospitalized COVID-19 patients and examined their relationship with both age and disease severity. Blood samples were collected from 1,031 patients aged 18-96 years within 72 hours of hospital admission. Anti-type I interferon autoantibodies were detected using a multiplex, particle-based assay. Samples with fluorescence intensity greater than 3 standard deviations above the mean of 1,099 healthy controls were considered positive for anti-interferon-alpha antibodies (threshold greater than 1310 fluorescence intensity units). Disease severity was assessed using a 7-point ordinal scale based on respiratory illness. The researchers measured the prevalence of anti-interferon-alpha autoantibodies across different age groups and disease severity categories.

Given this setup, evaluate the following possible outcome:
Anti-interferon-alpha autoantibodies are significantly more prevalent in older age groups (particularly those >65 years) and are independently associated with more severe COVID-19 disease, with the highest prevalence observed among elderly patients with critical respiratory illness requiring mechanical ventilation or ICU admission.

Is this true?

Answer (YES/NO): NO